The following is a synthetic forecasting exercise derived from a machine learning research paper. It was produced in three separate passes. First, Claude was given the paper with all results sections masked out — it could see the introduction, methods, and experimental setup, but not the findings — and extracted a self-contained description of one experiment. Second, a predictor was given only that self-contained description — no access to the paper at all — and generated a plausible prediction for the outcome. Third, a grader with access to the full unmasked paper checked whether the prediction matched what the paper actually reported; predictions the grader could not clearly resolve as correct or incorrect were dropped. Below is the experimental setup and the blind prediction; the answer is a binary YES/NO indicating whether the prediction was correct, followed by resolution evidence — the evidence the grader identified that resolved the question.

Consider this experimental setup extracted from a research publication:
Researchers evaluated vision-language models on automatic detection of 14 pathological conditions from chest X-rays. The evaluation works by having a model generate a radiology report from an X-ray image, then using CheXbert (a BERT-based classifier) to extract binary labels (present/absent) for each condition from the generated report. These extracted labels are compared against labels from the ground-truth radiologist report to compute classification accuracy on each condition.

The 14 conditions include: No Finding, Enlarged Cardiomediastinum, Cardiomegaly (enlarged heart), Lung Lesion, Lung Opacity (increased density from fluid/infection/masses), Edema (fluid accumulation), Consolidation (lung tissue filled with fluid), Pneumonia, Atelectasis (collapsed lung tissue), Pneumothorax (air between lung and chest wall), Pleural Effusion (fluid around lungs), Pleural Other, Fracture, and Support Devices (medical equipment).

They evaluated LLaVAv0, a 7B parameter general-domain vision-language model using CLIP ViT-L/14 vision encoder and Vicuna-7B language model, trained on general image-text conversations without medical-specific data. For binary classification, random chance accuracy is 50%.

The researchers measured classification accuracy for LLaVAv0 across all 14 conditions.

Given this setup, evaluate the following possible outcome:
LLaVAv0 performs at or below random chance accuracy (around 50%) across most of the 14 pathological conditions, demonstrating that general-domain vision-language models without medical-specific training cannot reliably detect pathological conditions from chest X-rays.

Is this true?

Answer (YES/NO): YES